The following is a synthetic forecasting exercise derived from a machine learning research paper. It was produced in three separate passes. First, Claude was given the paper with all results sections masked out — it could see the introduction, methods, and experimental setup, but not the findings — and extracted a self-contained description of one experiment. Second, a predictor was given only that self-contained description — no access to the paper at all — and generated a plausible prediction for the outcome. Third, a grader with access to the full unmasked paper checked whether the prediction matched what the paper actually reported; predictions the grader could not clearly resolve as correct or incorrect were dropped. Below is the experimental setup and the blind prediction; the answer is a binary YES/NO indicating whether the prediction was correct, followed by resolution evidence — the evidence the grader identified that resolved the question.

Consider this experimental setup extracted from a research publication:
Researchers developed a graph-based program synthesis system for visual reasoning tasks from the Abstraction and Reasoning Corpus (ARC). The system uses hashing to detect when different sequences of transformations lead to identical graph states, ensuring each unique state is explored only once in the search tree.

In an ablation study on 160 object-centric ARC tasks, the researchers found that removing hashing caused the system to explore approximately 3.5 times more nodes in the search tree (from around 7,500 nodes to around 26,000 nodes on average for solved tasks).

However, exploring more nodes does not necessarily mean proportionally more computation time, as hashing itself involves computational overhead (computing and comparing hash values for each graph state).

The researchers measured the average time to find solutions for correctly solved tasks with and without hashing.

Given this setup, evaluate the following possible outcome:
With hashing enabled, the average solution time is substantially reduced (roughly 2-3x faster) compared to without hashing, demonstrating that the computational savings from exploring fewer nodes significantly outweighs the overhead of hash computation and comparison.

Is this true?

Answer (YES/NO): NO